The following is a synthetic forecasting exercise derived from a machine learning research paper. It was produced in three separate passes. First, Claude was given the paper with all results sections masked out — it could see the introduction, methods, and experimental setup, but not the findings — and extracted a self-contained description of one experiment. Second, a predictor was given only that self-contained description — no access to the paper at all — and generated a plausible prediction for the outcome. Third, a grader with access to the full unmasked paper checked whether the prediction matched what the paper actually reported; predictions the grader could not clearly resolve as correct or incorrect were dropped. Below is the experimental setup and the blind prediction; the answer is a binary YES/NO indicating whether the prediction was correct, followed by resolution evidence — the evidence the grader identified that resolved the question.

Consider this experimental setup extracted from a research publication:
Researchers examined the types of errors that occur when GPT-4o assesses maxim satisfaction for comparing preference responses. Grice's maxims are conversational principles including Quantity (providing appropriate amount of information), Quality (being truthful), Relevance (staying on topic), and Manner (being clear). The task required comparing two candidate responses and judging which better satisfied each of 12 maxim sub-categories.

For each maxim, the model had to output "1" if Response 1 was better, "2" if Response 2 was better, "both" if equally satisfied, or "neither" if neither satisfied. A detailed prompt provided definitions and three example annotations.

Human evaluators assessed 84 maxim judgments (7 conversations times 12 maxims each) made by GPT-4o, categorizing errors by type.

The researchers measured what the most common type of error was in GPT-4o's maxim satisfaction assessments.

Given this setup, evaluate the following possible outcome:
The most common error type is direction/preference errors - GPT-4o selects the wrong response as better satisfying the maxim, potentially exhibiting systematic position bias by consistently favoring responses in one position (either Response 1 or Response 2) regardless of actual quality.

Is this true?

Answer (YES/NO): NO